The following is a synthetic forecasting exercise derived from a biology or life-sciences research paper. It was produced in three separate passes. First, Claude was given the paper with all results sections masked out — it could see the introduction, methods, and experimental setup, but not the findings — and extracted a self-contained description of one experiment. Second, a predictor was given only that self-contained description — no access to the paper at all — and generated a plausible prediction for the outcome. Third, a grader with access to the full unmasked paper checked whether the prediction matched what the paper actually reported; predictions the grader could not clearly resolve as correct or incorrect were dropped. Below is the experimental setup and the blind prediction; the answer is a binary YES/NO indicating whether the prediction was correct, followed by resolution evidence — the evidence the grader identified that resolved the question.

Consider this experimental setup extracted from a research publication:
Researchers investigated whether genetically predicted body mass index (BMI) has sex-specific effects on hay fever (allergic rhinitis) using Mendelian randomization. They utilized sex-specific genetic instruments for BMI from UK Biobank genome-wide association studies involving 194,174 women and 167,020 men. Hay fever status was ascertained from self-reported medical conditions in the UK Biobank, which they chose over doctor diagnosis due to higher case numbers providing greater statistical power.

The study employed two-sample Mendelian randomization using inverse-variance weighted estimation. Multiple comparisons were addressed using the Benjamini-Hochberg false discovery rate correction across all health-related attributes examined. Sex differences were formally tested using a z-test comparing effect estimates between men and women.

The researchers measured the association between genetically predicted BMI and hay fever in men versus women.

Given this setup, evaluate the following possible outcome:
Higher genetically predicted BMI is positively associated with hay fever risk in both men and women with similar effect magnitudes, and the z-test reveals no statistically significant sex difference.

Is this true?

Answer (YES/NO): NO